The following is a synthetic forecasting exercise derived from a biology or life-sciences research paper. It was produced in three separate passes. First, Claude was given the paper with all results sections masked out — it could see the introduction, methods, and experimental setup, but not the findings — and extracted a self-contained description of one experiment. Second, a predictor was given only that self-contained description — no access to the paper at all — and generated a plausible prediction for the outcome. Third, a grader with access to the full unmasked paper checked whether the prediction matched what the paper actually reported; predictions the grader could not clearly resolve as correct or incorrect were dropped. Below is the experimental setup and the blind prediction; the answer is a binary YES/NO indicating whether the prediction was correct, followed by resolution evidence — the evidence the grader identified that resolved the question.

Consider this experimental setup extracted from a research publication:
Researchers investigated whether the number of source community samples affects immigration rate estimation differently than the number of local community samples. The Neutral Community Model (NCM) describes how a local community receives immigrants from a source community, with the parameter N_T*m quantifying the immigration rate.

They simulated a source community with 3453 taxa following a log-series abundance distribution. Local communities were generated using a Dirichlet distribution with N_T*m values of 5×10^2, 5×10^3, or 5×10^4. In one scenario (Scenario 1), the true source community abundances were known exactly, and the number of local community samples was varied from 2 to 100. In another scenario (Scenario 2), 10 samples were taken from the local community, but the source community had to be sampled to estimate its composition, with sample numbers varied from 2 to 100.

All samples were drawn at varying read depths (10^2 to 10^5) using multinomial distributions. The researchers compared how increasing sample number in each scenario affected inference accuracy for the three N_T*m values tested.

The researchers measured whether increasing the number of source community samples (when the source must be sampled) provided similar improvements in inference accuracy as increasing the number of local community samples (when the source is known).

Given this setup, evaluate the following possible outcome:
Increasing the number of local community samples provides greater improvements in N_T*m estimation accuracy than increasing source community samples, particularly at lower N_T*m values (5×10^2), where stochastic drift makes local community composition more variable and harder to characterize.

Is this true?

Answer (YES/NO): NO